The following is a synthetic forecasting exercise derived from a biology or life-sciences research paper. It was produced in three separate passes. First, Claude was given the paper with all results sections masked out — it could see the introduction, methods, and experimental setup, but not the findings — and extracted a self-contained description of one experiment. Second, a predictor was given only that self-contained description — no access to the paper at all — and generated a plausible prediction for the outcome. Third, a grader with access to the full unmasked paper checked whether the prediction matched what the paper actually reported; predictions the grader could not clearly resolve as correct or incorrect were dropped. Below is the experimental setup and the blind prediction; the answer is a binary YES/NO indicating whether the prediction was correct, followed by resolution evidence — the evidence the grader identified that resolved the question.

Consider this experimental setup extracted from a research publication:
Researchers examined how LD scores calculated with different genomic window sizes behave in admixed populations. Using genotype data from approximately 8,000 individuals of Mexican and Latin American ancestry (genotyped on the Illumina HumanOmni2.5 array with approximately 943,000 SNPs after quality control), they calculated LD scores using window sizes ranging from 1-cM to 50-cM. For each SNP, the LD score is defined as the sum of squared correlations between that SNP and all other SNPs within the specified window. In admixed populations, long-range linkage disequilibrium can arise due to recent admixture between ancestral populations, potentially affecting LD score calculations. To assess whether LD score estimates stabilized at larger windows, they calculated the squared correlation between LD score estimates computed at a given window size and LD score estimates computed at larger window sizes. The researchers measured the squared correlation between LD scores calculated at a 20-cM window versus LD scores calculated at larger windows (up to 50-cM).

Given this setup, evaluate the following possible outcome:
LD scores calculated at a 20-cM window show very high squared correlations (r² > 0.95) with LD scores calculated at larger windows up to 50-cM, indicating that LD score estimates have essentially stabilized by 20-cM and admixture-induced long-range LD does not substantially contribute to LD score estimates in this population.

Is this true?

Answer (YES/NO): YES